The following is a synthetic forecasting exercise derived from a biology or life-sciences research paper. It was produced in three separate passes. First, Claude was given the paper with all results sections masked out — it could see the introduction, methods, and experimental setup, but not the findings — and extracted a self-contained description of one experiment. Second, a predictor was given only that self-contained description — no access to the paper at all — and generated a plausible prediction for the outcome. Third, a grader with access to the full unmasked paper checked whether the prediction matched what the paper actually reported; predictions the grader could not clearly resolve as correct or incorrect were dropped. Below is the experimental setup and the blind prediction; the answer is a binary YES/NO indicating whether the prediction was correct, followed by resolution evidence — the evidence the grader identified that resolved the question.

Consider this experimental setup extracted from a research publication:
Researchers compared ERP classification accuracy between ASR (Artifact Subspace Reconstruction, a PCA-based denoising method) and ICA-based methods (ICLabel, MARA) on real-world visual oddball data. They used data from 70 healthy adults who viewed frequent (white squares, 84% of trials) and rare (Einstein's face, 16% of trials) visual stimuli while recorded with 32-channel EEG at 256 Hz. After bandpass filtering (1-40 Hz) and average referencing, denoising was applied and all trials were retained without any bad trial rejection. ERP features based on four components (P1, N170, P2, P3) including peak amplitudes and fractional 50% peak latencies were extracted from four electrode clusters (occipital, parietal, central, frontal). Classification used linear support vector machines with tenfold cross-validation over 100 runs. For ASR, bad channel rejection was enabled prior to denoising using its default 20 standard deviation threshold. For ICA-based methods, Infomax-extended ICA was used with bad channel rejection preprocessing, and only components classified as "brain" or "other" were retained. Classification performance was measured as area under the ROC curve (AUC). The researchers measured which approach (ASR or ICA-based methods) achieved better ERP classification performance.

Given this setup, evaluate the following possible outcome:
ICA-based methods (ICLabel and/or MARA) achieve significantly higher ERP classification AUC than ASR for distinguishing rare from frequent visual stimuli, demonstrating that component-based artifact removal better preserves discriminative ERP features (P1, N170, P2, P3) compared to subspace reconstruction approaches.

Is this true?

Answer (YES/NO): NO